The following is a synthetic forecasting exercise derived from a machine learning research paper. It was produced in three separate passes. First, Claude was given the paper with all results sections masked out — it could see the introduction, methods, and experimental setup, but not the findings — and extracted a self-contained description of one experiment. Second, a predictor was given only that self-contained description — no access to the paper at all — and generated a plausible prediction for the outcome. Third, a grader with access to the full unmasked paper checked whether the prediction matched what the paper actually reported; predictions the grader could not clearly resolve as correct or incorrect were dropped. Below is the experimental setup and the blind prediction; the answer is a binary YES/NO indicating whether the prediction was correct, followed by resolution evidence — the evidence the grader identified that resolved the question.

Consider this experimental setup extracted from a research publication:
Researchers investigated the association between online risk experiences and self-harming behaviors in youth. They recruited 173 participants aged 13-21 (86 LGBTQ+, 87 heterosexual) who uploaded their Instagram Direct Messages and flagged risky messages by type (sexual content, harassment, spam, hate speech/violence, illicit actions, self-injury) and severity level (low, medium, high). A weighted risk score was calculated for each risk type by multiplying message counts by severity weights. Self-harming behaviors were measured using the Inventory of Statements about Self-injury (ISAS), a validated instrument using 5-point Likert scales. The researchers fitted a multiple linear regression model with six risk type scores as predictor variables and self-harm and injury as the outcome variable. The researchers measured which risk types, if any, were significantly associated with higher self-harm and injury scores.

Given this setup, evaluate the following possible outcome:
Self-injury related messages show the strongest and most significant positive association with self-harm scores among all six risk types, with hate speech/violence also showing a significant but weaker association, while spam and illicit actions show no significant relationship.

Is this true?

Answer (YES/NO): NO